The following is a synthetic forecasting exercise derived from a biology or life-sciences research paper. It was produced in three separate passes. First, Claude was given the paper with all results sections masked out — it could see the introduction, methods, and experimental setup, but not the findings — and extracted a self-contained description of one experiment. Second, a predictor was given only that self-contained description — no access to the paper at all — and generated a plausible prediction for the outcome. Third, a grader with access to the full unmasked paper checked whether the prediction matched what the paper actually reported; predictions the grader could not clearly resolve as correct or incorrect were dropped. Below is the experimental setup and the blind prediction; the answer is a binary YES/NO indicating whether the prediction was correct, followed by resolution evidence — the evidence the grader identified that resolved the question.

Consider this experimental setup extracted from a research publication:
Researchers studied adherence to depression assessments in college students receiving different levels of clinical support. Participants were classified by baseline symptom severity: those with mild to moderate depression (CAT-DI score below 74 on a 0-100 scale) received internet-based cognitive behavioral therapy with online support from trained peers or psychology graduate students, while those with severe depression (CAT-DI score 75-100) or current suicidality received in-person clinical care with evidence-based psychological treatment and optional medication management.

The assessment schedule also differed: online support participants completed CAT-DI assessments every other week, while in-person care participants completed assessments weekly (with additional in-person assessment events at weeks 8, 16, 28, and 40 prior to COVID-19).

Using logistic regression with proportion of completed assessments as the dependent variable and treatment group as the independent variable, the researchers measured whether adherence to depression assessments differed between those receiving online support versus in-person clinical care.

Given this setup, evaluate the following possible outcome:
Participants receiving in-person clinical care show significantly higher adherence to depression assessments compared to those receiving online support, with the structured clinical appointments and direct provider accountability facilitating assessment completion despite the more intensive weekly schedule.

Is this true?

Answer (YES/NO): YES